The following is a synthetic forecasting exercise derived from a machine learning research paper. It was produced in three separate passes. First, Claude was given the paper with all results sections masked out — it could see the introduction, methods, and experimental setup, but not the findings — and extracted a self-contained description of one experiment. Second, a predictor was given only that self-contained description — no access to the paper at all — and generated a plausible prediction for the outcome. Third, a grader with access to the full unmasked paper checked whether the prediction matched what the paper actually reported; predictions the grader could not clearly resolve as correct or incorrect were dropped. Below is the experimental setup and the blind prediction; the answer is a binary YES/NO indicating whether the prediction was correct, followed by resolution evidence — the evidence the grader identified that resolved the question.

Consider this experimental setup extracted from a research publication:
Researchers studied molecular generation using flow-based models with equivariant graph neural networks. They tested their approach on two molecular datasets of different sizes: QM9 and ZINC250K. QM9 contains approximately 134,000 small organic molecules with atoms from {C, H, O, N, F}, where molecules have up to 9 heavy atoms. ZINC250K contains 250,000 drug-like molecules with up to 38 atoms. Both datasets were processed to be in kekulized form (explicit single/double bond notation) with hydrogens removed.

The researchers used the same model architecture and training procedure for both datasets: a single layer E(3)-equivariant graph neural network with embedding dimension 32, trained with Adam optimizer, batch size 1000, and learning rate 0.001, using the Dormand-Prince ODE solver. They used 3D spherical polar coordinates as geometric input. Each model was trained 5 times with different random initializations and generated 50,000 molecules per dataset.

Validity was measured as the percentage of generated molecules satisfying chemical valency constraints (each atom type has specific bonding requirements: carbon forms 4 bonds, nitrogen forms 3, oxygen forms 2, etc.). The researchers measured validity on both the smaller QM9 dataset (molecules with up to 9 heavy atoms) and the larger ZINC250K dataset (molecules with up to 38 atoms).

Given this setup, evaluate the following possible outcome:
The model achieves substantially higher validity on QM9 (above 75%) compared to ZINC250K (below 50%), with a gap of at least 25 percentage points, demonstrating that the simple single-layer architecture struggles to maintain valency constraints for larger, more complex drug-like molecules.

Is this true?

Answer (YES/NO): NO